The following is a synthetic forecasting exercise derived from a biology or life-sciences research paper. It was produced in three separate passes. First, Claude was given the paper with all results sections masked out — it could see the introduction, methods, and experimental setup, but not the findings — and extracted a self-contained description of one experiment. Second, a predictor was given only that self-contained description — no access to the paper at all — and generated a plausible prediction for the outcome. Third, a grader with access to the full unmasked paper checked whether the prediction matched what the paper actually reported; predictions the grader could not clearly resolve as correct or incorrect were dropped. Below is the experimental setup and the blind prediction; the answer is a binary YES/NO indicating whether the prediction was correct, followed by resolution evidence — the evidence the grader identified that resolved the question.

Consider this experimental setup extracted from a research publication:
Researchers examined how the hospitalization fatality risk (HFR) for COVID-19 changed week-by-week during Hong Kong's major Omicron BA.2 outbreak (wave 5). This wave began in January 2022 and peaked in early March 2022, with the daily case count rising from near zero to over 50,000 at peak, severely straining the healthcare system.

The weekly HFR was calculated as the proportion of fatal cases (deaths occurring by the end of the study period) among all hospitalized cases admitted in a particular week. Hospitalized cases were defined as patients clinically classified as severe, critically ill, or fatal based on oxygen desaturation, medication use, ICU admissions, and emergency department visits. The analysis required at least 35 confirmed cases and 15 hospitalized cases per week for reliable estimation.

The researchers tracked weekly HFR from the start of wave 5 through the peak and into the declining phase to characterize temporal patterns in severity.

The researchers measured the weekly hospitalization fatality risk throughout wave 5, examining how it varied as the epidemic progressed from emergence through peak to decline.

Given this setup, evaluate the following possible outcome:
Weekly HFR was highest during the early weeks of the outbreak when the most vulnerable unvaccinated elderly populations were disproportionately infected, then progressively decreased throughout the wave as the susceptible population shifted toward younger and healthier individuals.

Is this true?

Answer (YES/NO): NO